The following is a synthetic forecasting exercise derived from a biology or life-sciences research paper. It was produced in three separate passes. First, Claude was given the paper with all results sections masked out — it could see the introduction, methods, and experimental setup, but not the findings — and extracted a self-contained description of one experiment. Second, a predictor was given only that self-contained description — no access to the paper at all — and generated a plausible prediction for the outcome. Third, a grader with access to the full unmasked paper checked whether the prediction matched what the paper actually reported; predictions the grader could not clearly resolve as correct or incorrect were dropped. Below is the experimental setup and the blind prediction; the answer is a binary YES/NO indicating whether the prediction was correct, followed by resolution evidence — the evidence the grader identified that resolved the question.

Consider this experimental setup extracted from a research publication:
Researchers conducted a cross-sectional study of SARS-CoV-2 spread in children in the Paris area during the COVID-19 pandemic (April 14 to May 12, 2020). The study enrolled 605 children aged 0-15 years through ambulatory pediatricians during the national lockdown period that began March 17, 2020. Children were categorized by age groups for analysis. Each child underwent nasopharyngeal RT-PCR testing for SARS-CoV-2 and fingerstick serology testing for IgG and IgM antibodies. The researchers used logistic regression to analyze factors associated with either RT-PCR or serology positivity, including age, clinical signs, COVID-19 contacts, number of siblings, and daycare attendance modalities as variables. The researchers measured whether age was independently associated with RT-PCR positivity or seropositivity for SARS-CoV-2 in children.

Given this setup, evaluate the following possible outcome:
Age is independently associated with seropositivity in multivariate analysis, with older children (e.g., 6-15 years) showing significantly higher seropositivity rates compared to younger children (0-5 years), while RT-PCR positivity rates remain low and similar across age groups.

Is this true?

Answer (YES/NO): NO